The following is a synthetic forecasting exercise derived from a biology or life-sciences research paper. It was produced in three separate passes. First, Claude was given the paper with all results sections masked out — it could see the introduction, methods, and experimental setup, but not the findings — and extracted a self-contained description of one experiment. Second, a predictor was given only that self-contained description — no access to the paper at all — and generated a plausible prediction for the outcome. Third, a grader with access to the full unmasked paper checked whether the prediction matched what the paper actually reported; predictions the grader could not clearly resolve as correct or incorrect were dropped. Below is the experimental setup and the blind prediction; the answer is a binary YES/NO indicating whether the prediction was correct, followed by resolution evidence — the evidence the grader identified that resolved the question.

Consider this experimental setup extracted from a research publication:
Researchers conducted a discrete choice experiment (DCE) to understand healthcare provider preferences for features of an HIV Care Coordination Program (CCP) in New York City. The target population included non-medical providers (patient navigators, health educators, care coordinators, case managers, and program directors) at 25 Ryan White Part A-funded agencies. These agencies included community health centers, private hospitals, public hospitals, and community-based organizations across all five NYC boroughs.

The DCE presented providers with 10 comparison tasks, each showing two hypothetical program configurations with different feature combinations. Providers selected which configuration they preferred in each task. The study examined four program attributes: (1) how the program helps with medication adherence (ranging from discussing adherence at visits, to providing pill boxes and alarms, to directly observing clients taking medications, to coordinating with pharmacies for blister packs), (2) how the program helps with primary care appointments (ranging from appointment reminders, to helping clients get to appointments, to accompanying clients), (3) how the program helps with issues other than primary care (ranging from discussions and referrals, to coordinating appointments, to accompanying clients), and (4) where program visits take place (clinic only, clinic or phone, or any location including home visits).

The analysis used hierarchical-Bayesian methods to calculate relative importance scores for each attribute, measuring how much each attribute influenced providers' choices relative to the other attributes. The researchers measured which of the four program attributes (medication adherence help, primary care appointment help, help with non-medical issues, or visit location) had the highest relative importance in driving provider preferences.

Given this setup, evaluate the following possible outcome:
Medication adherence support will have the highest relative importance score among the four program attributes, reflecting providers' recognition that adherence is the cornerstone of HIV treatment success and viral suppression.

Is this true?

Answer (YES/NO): NO